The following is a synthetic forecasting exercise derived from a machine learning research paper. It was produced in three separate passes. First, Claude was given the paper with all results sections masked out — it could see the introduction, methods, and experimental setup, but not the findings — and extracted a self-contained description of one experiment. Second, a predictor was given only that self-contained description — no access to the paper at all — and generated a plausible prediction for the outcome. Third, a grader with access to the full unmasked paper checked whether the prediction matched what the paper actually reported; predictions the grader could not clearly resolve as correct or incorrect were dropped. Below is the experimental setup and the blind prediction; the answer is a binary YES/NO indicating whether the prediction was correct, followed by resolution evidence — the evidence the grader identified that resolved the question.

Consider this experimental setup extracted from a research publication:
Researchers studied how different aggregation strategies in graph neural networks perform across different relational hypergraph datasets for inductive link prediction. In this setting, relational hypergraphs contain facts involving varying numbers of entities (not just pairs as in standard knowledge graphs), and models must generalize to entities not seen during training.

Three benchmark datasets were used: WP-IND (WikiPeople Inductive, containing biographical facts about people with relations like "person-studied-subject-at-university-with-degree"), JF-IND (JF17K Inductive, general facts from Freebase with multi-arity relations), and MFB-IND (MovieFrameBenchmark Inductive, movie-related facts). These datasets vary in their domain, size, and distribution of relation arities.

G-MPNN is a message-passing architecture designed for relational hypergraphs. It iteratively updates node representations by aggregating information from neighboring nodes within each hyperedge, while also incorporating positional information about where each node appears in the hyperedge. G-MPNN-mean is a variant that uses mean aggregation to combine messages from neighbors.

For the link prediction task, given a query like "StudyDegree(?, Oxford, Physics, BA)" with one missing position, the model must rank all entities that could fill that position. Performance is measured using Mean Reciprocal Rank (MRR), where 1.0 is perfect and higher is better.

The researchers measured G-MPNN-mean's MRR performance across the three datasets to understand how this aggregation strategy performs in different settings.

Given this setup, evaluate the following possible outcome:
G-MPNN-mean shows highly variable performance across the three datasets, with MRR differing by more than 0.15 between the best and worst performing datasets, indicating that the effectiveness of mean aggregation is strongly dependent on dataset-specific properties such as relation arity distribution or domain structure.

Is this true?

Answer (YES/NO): NO